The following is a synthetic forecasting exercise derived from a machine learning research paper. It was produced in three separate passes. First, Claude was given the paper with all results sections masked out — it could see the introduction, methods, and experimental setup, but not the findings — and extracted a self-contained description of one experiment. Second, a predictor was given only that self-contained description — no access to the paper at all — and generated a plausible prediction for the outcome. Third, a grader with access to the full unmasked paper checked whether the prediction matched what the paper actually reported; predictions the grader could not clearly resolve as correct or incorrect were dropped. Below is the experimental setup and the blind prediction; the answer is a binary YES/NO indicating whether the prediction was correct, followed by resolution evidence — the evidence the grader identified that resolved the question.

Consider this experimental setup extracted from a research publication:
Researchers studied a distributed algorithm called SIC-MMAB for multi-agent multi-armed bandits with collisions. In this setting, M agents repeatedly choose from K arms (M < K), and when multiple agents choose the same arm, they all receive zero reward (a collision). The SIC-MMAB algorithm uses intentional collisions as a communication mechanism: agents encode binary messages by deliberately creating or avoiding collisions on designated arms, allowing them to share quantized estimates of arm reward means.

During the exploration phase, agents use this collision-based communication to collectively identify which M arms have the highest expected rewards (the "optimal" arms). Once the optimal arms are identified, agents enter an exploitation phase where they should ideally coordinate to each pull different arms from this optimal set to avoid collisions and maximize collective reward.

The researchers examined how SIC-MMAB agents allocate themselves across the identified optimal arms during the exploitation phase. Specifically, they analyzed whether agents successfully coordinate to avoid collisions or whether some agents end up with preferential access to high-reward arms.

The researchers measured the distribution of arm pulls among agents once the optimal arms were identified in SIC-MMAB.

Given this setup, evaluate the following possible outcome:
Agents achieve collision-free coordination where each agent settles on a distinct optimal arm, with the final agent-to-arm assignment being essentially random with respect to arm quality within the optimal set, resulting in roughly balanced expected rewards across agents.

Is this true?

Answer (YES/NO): NO